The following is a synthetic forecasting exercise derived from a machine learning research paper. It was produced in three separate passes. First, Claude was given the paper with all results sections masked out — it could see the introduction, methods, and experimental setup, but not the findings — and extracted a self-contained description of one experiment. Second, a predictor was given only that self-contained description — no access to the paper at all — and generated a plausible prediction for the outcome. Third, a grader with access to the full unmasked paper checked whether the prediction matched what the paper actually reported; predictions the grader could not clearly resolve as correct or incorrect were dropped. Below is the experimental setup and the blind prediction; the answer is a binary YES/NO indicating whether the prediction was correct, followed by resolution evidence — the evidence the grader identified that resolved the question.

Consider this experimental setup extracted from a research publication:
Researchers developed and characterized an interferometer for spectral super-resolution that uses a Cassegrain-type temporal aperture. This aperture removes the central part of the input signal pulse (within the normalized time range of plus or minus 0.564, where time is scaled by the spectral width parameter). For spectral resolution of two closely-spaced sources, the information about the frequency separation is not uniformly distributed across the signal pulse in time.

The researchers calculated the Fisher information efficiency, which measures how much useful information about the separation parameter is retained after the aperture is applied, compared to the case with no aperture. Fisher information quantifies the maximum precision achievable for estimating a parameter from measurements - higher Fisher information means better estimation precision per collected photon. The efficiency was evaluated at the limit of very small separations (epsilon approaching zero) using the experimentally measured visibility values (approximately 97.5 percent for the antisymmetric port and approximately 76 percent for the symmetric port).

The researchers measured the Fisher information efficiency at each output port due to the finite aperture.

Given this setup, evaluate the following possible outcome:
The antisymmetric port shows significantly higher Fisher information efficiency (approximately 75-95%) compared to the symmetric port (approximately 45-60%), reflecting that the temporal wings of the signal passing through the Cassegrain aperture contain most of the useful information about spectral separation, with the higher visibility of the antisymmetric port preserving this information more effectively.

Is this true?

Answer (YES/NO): NO